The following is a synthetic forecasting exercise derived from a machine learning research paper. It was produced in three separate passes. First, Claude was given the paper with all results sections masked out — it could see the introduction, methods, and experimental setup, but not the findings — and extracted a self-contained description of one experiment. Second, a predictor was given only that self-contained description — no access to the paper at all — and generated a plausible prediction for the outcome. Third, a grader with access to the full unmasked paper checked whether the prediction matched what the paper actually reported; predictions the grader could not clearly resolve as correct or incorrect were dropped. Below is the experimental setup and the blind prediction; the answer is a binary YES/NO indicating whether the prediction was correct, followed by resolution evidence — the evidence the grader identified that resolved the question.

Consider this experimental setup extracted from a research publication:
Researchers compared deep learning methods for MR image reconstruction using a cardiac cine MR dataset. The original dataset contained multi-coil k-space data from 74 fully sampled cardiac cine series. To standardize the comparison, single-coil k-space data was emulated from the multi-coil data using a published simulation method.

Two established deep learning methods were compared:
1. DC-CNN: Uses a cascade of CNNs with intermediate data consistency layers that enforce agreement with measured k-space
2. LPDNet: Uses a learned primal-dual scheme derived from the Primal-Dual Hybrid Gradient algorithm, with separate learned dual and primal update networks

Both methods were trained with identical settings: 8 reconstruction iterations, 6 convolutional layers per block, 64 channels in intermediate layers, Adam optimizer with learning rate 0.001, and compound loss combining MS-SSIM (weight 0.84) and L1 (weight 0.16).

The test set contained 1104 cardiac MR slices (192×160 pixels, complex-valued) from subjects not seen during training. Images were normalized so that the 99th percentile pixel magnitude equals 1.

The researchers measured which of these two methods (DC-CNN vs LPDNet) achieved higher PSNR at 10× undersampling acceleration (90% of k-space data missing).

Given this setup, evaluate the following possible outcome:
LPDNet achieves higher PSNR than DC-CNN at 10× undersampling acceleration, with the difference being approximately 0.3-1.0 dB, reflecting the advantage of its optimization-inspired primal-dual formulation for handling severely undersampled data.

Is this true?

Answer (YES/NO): NO